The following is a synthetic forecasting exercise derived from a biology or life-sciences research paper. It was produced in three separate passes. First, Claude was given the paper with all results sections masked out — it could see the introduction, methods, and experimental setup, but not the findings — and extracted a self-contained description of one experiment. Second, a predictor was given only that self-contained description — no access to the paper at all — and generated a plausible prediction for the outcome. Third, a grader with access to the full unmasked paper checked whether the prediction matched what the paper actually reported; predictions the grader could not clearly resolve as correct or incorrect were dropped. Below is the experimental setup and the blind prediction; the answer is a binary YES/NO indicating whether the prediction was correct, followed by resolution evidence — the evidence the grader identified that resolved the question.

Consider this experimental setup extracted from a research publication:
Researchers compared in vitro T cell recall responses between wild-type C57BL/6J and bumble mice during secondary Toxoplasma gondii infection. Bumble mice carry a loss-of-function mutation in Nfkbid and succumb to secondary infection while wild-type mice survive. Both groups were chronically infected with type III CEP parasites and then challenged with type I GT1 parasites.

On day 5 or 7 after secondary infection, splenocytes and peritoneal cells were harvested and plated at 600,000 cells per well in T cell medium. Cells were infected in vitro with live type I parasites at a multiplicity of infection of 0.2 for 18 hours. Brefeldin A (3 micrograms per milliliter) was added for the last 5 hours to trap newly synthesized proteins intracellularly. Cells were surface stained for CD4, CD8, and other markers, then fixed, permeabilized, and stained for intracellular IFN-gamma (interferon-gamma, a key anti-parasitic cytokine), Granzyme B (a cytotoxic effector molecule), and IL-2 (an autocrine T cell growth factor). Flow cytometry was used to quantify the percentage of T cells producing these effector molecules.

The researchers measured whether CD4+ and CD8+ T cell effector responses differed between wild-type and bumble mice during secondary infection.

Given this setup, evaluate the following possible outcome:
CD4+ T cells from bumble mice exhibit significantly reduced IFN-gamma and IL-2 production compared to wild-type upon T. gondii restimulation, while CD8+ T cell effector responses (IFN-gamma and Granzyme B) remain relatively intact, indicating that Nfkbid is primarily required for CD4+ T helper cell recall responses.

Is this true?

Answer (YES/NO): NO